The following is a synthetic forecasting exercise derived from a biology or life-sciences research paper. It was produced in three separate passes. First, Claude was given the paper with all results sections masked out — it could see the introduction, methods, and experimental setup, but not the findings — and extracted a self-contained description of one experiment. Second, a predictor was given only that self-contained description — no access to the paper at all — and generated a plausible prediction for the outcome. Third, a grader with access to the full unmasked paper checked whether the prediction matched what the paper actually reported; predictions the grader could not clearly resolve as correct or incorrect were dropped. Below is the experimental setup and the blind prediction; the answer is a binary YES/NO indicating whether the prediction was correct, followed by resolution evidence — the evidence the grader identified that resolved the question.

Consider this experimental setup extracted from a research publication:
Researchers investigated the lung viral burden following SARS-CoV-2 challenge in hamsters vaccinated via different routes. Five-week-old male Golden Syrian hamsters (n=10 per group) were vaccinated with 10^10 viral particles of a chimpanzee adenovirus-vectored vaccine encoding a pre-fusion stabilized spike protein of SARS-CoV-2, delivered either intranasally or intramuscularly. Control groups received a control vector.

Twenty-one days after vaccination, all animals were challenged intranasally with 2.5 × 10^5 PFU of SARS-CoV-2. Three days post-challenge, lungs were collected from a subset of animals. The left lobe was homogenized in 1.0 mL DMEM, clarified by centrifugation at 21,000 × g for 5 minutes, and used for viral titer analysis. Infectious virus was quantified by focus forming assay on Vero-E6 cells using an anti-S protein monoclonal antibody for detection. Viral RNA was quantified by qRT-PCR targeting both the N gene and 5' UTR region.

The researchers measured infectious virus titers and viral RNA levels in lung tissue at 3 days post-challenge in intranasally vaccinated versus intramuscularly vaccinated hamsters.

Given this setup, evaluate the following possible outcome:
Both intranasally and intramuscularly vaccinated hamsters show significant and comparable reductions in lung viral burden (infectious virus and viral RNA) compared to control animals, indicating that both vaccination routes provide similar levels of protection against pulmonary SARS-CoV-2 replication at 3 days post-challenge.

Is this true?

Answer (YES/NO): NO